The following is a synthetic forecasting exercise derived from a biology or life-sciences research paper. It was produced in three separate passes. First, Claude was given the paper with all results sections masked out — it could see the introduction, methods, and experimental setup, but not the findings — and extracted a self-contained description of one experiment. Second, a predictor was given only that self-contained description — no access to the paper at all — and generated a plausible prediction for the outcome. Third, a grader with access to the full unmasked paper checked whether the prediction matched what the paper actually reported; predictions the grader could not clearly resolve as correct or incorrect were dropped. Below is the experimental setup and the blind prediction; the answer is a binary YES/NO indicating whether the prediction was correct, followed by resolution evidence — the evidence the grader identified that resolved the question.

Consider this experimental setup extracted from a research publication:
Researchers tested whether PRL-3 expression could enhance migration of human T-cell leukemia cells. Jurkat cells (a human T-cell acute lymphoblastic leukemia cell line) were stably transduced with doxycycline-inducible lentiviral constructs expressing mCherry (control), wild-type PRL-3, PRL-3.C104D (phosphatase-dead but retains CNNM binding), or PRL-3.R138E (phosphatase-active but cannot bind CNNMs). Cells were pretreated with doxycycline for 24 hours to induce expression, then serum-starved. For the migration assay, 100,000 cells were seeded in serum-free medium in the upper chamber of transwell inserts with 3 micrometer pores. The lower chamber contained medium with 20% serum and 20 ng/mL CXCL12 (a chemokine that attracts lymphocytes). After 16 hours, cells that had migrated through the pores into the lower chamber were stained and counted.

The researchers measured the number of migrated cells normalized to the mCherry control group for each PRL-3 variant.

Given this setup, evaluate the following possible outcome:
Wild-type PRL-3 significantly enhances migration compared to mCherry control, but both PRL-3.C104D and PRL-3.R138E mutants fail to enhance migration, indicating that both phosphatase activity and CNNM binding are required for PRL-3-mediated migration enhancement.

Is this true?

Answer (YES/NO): NO